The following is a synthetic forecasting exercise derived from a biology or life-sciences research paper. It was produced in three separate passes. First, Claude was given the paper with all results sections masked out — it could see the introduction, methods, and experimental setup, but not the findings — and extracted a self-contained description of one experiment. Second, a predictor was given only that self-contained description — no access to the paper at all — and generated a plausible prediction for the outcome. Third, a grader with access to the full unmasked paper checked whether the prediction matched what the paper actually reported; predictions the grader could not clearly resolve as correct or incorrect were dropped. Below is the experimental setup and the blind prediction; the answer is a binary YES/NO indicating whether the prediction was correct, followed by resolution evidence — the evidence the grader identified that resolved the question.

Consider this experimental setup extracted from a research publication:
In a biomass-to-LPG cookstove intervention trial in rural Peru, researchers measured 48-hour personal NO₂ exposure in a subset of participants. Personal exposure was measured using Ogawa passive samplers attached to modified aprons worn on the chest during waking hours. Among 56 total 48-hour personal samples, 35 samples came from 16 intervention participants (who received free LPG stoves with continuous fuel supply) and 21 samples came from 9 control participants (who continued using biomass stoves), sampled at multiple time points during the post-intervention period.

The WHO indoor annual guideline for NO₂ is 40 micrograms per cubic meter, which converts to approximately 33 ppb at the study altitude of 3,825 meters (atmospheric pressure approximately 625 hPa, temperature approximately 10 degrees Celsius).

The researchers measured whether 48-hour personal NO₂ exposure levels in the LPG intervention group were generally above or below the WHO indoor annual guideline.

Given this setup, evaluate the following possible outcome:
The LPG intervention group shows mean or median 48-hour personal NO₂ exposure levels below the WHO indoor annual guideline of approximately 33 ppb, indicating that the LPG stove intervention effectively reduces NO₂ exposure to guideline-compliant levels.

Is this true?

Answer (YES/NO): YES